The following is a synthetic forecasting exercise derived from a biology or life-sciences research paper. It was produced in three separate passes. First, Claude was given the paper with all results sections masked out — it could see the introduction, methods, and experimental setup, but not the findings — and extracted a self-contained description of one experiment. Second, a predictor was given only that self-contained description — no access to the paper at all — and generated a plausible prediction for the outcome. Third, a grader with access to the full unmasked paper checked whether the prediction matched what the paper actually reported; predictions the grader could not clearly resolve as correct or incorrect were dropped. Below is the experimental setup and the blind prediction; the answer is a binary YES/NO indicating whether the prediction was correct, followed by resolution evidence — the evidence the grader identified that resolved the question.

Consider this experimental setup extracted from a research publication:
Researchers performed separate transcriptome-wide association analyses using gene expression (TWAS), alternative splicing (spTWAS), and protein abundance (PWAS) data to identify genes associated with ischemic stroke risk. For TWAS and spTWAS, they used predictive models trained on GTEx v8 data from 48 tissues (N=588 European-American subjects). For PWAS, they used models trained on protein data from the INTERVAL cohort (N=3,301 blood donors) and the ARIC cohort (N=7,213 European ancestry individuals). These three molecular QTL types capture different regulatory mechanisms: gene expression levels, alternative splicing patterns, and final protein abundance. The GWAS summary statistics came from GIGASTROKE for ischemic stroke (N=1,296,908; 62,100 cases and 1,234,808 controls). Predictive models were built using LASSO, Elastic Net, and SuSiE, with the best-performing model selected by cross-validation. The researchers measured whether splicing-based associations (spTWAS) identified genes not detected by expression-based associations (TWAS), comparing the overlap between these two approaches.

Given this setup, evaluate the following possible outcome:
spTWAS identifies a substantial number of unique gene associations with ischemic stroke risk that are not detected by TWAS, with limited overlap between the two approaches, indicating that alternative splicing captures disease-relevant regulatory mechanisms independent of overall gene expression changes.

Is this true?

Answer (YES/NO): YES